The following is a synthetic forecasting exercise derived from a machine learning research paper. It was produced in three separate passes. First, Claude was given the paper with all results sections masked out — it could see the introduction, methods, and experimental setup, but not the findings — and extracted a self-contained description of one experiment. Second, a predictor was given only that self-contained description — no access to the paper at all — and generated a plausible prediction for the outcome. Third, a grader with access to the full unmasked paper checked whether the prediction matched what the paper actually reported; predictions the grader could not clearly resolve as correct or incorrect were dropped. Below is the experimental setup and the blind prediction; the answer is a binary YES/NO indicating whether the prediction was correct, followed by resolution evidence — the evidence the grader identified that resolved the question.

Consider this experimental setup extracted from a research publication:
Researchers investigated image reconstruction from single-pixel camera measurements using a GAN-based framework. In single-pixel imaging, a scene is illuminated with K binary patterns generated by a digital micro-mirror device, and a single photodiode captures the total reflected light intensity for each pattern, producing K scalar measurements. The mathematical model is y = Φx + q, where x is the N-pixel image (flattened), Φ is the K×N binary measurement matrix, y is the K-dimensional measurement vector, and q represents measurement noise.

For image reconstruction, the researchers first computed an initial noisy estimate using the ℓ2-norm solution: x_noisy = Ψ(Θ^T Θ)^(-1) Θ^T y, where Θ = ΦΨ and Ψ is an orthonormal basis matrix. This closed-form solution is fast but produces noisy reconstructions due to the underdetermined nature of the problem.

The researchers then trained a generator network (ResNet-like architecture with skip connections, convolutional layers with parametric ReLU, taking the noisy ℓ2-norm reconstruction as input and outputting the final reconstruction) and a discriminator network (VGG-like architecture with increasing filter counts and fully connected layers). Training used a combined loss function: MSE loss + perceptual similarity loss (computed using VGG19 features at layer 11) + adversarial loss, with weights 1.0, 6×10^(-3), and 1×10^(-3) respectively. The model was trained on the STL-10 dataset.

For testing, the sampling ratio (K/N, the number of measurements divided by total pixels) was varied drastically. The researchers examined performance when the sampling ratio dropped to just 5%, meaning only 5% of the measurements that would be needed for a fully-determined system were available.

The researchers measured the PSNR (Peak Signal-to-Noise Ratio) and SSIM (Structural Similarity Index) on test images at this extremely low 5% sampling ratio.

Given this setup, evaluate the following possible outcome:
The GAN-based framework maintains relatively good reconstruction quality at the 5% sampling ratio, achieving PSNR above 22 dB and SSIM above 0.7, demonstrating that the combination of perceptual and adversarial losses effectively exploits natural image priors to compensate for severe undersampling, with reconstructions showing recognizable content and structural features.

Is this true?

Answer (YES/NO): NO